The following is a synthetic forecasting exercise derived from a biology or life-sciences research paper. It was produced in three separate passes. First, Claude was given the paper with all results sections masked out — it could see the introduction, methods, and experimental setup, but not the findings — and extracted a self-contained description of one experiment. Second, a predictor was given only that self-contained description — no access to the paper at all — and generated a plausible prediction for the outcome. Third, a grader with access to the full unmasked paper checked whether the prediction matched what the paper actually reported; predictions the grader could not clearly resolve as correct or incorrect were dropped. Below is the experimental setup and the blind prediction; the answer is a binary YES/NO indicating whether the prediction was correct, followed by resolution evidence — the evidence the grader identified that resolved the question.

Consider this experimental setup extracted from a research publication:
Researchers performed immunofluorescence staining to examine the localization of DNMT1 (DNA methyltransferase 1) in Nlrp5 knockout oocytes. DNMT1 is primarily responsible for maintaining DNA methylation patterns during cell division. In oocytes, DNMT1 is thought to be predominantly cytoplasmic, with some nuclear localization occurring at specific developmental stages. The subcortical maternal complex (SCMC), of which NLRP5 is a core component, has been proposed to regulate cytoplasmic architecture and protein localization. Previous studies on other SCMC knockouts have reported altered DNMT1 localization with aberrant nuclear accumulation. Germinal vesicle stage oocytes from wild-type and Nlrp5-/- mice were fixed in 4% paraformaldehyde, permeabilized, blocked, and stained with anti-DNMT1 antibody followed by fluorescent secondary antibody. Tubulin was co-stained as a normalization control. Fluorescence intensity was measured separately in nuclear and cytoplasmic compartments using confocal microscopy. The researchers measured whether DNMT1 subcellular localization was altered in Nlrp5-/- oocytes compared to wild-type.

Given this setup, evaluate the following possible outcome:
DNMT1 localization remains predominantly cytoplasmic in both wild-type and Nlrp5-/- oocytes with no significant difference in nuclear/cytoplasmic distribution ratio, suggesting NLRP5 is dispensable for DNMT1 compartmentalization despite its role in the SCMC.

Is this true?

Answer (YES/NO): YES